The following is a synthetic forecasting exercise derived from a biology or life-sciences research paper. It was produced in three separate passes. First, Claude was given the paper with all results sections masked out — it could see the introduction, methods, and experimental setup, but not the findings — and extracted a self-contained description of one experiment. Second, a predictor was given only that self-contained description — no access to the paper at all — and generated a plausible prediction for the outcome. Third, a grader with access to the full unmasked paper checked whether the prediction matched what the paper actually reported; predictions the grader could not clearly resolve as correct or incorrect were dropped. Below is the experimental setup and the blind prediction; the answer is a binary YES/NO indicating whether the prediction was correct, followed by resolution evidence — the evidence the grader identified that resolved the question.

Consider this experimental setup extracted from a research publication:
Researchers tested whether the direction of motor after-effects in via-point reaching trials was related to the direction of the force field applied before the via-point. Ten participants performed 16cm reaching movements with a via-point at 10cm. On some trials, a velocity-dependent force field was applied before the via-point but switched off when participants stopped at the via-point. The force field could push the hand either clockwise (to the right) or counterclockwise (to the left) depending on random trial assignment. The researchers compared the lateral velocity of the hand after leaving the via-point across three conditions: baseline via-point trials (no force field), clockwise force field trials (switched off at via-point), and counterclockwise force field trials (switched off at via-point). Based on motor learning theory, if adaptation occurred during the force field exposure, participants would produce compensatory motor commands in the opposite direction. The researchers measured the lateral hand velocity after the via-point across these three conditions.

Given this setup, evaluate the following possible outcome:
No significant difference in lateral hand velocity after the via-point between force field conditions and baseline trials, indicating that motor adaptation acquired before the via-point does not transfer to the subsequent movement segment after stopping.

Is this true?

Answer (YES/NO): NO